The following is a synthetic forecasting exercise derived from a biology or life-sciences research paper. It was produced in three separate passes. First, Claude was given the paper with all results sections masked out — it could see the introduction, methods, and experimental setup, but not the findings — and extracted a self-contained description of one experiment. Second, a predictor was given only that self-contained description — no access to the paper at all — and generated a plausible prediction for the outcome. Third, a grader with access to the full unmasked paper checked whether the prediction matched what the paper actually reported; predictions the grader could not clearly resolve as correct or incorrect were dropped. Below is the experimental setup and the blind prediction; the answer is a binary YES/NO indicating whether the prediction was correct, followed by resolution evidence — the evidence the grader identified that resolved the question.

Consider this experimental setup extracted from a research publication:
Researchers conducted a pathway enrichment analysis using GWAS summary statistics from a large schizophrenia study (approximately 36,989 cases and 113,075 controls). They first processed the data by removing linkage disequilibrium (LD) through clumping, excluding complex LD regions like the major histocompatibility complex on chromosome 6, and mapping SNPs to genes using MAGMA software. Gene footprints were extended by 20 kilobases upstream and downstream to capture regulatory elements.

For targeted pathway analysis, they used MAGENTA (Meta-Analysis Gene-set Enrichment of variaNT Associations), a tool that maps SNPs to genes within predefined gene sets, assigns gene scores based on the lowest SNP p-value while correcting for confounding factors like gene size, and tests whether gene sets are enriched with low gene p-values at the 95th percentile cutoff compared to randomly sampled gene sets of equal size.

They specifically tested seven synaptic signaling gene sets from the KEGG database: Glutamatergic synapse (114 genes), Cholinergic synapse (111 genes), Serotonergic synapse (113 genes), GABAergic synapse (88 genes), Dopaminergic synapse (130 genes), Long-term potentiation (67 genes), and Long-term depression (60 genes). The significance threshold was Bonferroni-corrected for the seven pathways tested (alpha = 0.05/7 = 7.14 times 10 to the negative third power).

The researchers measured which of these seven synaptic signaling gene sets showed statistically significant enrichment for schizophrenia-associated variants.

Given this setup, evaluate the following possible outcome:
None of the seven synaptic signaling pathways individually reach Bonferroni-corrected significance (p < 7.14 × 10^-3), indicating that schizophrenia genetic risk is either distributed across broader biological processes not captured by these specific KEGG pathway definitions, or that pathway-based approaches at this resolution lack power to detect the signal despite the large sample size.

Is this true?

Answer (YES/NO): NO